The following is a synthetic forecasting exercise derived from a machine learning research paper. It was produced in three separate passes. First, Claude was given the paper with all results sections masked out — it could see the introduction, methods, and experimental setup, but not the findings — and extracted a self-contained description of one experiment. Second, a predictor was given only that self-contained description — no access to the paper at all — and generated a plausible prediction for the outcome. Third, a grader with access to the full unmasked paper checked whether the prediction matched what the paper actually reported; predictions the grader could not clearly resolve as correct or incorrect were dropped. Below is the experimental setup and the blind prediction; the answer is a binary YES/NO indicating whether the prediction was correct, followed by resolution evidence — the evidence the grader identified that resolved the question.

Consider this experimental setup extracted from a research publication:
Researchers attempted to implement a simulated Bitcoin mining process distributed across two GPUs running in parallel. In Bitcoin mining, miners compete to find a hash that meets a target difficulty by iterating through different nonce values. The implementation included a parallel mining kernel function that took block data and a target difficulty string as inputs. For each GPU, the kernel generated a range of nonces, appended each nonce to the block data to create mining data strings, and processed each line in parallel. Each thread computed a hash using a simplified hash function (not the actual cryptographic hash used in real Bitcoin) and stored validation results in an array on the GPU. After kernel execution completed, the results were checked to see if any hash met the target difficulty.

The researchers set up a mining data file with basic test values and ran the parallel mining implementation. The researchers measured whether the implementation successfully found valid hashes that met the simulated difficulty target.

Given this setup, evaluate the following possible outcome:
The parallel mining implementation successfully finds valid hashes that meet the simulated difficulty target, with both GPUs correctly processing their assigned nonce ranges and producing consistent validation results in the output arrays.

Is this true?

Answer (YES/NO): NO